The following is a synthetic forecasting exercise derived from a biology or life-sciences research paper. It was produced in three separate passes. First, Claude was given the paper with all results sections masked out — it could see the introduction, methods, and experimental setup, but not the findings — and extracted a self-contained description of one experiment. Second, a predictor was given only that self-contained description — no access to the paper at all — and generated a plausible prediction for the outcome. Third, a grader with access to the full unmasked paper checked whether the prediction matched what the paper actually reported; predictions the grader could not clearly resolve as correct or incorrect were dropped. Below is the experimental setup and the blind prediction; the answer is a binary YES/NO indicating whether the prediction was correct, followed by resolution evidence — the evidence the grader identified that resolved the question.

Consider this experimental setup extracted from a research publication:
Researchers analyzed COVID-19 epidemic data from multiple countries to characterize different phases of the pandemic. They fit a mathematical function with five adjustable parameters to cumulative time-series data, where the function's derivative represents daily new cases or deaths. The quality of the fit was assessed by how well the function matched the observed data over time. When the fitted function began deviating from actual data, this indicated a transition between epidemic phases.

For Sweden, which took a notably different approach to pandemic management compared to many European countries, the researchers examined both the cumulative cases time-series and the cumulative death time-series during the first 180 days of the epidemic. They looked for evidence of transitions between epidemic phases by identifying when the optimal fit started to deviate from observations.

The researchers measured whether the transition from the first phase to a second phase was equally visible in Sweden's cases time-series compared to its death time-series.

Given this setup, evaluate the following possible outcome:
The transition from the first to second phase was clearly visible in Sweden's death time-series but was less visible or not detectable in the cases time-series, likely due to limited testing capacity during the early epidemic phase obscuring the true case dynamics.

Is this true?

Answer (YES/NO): YES